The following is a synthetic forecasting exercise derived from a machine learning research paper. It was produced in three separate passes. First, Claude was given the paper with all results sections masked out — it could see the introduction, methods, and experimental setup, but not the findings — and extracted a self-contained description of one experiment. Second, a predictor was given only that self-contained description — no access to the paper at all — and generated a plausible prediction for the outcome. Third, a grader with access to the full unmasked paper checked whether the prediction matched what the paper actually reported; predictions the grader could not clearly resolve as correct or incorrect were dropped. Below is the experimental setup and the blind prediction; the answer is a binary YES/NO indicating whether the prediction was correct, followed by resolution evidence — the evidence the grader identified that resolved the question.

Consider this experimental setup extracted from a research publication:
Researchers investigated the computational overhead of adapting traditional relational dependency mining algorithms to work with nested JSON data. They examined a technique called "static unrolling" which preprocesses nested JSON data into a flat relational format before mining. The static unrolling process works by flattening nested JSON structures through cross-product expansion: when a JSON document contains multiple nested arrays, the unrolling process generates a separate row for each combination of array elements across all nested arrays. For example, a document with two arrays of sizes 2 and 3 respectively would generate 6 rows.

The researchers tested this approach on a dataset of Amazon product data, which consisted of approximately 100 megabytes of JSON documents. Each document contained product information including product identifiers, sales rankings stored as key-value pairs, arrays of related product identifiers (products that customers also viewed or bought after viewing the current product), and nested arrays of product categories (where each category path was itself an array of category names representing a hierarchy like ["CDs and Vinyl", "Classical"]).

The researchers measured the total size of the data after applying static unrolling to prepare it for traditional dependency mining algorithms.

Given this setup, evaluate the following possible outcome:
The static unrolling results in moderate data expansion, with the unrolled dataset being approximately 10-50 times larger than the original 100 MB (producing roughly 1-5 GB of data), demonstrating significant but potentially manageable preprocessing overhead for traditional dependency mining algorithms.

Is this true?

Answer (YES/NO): YES